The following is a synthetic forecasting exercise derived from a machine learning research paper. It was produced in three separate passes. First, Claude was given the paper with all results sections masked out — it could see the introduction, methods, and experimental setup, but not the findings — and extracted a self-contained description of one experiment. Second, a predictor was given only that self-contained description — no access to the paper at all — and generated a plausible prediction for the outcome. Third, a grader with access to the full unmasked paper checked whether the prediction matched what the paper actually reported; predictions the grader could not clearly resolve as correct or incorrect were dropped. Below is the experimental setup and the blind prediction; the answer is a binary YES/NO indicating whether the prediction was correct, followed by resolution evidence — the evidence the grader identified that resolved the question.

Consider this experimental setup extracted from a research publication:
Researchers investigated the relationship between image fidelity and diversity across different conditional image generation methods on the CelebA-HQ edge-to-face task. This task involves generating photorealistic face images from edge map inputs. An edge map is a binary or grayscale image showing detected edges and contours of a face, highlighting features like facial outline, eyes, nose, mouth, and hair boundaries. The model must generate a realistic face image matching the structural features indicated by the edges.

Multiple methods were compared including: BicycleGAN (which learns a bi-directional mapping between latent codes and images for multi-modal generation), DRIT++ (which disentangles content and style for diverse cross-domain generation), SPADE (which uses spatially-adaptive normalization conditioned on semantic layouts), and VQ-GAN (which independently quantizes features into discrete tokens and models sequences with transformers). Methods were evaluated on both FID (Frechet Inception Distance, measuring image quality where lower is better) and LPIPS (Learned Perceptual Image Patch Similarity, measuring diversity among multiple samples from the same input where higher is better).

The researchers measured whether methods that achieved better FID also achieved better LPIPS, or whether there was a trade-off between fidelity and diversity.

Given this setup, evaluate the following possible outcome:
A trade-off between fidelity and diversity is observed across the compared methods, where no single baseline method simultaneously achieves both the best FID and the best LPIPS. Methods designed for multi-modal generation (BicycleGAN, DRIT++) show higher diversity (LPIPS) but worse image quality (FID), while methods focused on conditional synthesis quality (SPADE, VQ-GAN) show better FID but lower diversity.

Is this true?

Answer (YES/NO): NO